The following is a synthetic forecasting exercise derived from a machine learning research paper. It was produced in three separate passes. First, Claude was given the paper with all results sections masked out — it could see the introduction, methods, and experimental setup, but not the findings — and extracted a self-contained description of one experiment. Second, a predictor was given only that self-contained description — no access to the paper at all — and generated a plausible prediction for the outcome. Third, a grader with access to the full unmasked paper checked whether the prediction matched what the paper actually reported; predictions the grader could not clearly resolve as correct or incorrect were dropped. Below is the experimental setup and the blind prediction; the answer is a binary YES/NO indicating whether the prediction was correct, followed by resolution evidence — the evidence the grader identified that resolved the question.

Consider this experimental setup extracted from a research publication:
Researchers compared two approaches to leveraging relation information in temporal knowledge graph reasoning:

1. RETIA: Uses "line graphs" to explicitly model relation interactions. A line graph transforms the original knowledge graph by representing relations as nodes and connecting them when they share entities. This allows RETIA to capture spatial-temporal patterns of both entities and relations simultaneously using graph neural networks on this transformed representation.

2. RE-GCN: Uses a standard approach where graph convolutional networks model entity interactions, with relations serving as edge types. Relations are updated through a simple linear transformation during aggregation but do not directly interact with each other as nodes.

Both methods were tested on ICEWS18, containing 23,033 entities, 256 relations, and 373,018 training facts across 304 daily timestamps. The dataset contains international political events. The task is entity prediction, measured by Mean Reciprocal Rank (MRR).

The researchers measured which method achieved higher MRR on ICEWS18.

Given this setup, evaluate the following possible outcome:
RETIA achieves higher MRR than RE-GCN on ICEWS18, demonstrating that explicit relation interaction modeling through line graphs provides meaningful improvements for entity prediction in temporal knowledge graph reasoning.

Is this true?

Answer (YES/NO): NO